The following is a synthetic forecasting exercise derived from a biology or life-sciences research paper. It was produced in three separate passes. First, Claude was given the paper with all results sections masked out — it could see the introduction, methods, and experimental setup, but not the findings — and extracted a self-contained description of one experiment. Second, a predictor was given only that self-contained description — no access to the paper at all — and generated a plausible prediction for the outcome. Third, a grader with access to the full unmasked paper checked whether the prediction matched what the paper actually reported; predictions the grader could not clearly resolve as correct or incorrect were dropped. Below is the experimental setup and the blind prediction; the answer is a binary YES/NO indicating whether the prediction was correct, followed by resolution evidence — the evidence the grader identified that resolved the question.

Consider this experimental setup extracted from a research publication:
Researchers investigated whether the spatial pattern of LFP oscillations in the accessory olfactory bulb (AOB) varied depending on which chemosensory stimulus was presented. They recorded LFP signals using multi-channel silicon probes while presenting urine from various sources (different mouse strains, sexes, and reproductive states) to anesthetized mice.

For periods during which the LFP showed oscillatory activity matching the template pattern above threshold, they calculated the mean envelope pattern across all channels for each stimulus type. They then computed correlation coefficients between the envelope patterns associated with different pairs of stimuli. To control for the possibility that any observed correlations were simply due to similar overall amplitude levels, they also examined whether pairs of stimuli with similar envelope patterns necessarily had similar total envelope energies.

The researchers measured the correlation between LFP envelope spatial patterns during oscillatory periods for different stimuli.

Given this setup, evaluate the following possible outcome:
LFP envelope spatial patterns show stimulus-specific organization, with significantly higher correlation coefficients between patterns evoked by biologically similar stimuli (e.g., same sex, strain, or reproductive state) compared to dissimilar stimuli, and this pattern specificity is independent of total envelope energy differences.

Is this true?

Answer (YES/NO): NO